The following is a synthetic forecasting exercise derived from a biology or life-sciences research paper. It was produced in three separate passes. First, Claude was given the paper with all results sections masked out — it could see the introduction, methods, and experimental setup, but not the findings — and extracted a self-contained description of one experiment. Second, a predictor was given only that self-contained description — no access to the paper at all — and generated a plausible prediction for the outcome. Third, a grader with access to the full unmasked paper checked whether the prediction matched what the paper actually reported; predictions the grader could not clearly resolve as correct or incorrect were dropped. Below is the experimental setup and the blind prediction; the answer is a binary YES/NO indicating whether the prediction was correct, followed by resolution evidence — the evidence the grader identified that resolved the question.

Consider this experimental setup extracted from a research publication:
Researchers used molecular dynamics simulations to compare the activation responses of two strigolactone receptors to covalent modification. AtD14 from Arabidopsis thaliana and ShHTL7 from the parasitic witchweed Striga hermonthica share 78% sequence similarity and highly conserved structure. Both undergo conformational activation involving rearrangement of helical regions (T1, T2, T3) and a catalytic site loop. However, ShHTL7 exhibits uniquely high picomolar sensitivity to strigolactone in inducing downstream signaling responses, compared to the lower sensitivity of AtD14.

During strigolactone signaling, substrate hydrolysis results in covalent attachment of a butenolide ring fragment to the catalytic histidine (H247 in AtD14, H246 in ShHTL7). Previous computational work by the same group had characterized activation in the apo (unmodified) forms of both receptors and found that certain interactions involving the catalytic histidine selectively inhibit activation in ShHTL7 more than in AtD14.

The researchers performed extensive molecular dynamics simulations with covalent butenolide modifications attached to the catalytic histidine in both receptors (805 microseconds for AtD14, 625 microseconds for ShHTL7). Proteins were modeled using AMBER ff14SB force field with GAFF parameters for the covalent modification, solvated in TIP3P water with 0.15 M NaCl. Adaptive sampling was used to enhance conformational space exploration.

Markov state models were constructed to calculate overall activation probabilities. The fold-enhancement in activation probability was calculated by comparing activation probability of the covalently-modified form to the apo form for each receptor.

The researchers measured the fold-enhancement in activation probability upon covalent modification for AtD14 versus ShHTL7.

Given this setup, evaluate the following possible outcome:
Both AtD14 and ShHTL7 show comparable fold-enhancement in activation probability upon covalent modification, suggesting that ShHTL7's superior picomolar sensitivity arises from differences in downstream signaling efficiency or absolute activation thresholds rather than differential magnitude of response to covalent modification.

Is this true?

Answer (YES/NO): NO